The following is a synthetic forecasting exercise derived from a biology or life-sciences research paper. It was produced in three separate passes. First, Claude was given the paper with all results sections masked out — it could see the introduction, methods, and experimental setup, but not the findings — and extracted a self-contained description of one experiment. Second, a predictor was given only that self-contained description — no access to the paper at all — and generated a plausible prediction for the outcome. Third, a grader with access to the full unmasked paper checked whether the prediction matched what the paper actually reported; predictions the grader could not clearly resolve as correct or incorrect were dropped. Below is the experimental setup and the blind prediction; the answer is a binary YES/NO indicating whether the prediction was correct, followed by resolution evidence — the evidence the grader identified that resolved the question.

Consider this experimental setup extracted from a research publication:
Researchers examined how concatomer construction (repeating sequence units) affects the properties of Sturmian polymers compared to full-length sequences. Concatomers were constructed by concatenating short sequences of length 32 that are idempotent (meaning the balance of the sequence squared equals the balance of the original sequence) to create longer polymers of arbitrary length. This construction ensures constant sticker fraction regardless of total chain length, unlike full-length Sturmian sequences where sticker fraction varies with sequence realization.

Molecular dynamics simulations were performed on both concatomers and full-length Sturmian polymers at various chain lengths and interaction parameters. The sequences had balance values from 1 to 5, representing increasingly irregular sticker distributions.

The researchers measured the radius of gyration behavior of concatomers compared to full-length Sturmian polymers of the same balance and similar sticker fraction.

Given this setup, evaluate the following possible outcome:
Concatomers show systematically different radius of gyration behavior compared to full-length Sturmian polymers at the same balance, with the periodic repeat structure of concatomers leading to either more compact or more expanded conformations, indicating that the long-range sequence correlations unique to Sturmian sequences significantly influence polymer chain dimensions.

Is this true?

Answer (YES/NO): NO